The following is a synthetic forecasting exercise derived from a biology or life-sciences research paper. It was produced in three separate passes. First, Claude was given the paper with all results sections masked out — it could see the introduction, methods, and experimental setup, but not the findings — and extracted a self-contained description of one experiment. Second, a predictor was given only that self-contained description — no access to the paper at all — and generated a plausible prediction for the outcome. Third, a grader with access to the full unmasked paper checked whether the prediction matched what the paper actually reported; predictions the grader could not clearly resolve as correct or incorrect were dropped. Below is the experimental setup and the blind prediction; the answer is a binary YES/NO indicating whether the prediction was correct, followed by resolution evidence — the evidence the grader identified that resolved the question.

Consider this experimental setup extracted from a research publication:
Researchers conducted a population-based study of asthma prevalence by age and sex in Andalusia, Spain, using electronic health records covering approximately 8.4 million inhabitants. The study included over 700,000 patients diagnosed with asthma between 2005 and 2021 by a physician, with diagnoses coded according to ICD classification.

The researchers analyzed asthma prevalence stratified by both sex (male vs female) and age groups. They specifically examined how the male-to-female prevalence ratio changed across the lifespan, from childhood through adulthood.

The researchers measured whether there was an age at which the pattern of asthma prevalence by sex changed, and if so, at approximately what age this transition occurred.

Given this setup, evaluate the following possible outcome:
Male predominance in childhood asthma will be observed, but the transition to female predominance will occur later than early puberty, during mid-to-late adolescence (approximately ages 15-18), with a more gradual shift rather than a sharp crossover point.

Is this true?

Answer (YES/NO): YES